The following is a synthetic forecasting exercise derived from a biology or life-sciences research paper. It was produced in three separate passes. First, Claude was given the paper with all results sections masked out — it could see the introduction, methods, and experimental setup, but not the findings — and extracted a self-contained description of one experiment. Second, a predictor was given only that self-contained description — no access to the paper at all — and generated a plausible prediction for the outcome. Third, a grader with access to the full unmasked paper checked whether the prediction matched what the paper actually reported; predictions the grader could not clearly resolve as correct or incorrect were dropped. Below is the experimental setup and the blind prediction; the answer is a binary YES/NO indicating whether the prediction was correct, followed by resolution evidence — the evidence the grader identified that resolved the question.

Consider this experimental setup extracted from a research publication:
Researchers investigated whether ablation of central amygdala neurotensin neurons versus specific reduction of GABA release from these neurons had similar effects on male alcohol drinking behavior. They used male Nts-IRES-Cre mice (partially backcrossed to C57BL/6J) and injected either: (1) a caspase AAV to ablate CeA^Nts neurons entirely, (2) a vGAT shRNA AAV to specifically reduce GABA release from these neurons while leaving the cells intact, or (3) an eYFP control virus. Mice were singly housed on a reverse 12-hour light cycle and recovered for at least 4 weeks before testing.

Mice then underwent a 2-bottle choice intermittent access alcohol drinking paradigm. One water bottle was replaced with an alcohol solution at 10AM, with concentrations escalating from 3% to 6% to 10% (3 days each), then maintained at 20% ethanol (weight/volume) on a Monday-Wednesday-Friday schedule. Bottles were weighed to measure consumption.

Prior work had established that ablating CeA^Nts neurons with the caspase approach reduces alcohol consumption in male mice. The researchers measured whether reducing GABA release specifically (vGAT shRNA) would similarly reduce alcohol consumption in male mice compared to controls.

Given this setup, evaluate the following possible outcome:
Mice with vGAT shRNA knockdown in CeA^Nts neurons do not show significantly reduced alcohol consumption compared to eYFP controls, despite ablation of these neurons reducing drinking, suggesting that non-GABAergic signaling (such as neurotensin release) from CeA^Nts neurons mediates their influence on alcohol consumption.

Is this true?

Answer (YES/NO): NO